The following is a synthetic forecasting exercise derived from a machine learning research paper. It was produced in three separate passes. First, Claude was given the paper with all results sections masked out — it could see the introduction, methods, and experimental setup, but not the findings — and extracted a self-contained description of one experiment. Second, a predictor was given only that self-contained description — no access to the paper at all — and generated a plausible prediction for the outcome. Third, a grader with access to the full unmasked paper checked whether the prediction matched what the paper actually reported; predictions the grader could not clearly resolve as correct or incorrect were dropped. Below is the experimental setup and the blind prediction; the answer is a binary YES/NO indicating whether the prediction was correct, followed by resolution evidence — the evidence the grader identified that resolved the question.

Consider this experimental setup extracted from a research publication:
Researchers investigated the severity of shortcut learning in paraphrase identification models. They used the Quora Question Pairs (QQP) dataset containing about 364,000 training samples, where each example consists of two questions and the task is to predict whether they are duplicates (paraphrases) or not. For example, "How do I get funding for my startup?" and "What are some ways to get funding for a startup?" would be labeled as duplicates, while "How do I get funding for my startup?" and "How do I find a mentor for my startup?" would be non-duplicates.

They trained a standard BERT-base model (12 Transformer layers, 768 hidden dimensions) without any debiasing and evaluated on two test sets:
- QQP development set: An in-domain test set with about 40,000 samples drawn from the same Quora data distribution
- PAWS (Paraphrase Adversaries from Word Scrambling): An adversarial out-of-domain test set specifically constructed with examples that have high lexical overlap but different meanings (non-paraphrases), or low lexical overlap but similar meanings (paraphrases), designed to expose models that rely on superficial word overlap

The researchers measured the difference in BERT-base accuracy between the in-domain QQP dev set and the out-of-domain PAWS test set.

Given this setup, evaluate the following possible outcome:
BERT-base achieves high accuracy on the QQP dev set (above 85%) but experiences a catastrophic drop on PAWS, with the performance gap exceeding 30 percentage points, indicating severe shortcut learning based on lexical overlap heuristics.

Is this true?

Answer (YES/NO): YES